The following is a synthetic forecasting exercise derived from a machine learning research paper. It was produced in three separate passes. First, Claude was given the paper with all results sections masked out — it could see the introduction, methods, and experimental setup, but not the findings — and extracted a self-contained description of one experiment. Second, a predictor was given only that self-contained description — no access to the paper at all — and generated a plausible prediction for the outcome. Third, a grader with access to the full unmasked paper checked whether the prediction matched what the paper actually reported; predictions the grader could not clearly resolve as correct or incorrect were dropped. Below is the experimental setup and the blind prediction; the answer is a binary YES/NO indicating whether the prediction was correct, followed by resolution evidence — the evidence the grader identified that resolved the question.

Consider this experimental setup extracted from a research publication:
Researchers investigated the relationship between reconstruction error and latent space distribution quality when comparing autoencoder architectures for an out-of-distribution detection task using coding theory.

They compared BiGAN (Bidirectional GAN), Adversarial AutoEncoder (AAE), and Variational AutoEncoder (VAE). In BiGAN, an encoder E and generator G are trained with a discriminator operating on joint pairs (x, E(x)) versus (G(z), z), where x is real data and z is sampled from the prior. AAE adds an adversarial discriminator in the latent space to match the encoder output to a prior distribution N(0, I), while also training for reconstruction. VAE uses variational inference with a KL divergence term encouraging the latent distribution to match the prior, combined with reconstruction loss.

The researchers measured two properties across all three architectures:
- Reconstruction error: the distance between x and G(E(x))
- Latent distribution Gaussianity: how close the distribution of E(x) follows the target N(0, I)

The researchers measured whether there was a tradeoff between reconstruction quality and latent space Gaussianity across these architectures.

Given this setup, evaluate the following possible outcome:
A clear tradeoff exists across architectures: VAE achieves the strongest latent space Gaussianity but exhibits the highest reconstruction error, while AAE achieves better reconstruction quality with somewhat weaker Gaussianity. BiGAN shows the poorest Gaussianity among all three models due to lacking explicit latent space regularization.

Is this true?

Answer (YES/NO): NO